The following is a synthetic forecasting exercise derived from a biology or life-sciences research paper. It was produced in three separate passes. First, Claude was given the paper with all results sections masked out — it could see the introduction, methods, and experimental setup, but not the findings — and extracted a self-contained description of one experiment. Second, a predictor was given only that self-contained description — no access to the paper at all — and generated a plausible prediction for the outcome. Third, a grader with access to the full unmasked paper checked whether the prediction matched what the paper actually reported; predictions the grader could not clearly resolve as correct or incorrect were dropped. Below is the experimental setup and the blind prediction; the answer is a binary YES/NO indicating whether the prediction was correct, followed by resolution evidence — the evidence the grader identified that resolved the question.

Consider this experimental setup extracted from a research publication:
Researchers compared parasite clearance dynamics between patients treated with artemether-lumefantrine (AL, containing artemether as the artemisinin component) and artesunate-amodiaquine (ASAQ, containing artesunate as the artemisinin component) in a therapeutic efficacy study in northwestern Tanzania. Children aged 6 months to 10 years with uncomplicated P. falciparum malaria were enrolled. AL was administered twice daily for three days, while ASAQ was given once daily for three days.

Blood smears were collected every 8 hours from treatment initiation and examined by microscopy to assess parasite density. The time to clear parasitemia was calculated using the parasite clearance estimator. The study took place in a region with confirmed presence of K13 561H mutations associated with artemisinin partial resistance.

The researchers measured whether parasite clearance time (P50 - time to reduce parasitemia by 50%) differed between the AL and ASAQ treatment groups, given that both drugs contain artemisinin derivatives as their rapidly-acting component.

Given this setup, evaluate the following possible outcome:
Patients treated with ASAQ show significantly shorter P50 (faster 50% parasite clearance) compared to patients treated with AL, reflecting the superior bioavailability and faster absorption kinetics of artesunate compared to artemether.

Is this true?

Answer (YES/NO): NO